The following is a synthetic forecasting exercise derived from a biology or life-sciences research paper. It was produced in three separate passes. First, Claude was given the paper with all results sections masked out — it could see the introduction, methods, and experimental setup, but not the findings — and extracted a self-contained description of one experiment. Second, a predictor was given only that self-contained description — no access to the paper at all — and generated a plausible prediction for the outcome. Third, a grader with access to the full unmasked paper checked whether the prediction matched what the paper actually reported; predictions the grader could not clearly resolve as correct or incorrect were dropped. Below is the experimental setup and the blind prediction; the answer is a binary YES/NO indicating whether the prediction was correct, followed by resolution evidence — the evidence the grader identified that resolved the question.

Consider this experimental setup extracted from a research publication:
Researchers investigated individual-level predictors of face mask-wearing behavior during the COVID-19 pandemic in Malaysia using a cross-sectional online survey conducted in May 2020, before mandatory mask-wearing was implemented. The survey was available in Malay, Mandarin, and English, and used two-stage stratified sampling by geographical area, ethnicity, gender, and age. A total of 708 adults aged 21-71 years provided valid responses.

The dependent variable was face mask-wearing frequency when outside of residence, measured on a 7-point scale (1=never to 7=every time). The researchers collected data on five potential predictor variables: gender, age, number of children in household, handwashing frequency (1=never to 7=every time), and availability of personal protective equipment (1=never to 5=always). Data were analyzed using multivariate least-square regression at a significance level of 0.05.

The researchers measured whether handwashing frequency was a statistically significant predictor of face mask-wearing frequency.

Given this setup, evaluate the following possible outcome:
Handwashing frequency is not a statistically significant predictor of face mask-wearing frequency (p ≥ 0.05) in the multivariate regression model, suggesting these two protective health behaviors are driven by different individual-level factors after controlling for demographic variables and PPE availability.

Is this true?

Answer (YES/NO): NO